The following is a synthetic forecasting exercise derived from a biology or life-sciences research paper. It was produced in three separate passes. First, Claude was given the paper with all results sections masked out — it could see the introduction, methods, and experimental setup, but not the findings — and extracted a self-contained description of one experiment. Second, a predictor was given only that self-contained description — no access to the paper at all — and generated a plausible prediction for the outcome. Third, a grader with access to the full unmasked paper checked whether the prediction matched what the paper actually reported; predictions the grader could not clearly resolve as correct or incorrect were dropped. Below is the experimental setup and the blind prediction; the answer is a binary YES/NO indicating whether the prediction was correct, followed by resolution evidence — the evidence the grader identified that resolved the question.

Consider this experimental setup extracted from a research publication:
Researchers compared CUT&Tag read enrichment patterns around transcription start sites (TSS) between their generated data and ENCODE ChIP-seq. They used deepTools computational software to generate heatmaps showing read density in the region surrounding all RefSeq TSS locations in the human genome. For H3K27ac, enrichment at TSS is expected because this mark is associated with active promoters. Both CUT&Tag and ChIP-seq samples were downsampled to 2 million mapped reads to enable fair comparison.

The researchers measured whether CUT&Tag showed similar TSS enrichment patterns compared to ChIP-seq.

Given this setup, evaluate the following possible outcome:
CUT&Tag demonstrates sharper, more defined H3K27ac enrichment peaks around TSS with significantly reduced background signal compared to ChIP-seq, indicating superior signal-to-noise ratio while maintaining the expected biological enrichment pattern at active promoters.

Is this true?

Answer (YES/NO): NO